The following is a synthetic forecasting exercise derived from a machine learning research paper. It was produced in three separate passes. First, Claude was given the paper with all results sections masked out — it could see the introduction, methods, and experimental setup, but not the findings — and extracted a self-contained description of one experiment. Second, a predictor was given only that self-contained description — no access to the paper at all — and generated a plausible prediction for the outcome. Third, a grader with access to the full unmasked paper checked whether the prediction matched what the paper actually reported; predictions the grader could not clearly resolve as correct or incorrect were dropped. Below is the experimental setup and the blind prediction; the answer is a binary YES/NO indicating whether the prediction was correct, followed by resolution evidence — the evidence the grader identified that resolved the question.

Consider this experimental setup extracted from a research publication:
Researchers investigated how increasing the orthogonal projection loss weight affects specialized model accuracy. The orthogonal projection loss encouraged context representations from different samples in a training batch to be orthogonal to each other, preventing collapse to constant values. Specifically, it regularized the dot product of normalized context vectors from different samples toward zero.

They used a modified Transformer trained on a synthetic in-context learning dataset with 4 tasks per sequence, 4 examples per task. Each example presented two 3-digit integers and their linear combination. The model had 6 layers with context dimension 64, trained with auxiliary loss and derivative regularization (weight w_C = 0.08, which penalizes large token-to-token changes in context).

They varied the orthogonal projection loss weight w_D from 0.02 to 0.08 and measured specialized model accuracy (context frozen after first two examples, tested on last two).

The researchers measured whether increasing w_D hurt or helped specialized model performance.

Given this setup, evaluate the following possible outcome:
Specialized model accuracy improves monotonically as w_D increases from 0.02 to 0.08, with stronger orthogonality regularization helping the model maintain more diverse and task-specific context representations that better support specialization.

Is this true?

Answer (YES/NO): NO